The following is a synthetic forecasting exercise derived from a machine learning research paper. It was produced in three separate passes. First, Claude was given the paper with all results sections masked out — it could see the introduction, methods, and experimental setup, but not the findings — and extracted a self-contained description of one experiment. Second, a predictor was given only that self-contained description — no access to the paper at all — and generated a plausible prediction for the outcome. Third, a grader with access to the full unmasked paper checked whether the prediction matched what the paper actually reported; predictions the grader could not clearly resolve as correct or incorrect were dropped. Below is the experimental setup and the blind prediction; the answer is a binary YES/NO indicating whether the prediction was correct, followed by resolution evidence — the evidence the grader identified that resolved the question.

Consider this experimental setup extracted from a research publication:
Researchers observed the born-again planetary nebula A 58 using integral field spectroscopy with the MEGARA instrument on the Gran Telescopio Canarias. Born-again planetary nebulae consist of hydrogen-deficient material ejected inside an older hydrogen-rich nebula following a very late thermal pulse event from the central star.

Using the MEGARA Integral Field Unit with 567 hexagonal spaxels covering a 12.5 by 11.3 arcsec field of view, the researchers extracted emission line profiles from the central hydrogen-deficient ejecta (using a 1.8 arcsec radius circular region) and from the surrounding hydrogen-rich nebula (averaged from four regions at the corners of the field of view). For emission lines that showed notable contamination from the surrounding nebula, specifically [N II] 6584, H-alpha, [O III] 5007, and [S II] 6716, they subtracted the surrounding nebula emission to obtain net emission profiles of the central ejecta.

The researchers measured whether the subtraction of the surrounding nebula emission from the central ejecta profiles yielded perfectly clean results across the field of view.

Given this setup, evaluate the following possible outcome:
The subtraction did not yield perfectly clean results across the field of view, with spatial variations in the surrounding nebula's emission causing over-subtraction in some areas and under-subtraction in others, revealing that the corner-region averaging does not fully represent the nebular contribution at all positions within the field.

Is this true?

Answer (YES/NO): YES